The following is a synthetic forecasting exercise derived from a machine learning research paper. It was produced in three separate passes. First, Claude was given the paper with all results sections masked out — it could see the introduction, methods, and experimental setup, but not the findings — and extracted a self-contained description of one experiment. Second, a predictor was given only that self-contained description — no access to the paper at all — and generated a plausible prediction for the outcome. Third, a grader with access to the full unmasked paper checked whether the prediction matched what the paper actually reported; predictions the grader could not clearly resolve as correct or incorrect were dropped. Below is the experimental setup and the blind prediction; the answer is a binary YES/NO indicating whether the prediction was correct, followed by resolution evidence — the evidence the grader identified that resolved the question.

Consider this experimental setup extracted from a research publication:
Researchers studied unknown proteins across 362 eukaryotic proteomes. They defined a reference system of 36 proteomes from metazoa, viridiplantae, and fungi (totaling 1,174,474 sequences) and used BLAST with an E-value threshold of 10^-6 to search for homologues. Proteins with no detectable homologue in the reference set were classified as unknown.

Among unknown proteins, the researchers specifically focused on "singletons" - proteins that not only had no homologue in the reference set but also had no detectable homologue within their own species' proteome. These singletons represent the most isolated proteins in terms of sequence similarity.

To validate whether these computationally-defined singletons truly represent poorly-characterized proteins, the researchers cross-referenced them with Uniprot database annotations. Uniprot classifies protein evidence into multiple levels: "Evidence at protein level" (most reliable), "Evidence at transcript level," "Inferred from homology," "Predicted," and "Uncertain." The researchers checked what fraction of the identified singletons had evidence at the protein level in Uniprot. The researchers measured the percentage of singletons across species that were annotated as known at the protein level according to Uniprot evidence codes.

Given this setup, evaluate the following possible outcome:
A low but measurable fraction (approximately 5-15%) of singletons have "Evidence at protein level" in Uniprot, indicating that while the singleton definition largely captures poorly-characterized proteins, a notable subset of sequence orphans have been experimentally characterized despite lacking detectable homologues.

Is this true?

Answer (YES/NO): NO